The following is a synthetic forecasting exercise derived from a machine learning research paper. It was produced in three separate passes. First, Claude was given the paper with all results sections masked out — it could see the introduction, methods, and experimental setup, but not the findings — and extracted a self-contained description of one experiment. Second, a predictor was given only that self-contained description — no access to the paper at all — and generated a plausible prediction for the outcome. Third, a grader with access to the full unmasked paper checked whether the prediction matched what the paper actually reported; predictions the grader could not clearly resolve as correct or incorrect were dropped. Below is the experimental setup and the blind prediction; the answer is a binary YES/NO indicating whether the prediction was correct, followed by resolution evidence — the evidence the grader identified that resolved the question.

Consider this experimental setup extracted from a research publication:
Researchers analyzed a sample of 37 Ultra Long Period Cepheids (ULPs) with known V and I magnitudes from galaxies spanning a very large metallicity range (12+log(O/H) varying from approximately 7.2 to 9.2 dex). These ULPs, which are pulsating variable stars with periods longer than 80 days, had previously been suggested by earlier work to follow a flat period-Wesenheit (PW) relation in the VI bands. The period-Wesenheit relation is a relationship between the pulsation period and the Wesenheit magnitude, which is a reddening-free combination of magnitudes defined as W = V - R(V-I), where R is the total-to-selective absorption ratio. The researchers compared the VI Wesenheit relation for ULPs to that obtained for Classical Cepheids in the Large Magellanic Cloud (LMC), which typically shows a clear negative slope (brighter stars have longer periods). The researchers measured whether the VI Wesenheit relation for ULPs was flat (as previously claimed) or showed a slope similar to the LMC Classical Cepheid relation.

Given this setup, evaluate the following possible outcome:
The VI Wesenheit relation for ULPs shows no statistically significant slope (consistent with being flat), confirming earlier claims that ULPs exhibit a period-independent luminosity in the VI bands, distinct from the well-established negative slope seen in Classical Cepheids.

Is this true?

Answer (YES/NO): NO